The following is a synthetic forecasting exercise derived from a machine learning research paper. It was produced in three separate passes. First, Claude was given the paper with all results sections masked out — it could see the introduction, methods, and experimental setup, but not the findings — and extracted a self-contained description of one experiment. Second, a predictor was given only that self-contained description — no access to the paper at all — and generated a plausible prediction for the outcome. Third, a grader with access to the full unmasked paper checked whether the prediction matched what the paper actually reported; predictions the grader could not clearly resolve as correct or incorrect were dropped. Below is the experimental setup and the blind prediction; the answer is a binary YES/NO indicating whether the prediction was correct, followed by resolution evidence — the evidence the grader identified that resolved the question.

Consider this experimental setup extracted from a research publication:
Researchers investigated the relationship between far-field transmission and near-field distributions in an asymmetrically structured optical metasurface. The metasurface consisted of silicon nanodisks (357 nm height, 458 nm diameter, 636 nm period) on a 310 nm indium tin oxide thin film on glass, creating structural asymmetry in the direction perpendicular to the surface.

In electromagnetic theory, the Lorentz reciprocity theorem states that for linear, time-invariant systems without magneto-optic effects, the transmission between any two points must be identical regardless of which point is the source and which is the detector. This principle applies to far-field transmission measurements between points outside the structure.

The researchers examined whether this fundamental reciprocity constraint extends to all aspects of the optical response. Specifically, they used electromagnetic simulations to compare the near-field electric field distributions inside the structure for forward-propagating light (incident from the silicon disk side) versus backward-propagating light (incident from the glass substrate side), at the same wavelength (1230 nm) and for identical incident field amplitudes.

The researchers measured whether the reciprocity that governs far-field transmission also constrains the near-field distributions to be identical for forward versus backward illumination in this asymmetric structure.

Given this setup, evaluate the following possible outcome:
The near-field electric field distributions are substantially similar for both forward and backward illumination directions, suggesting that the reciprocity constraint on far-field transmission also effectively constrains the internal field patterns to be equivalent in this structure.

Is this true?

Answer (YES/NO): NO